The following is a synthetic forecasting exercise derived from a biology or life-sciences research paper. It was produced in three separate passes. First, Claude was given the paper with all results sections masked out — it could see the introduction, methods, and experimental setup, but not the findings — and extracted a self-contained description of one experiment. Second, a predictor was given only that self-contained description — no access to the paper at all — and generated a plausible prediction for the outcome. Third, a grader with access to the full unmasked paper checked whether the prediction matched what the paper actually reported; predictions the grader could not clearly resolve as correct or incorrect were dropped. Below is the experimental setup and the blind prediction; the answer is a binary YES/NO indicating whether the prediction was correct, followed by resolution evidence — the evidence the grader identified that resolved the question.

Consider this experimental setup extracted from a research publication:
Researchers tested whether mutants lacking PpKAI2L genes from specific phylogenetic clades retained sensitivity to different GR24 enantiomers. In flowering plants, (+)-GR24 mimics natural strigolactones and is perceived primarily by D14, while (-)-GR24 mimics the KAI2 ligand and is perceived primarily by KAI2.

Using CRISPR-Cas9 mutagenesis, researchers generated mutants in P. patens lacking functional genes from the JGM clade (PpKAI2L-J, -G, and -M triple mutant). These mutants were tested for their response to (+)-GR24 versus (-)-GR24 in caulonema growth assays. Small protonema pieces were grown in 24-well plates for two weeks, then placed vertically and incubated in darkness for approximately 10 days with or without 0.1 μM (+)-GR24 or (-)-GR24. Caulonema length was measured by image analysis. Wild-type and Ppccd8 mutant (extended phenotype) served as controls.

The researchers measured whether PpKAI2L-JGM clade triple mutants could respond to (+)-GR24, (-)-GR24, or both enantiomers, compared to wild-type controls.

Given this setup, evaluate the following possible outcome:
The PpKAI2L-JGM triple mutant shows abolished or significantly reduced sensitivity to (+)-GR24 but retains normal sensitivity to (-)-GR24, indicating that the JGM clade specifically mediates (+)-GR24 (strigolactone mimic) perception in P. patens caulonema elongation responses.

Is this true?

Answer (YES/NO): NO